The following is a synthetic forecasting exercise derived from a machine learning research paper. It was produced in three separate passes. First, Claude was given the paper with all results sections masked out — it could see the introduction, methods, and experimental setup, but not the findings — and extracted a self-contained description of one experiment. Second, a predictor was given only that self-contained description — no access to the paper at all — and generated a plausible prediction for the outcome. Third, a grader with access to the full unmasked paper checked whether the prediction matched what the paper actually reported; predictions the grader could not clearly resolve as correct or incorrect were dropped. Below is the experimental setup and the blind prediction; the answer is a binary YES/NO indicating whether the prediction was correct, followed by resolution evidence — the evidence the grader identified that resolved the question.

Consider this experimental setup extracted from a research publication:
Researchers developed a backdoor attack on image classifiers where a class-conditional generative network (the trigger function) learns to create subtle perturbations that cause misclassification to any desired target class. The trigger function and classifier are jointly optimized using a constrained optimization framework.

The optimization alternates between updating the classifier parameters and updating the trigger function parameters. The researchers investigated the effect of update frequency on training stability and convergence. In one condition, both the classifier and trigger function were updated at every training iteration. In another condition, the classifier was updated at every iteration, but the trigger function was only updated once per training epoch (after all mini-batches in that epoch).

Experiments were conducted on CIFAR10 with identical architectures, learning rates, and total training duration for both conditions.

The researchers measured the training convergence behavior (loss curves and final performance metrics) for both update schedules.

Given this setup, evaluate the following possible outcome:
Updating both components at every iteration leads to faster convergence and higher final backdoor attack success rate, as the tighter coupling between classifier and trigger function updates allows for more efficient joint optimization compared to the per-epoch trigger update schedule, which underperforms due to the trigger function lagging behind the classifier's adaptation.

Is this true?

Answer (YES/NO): NO